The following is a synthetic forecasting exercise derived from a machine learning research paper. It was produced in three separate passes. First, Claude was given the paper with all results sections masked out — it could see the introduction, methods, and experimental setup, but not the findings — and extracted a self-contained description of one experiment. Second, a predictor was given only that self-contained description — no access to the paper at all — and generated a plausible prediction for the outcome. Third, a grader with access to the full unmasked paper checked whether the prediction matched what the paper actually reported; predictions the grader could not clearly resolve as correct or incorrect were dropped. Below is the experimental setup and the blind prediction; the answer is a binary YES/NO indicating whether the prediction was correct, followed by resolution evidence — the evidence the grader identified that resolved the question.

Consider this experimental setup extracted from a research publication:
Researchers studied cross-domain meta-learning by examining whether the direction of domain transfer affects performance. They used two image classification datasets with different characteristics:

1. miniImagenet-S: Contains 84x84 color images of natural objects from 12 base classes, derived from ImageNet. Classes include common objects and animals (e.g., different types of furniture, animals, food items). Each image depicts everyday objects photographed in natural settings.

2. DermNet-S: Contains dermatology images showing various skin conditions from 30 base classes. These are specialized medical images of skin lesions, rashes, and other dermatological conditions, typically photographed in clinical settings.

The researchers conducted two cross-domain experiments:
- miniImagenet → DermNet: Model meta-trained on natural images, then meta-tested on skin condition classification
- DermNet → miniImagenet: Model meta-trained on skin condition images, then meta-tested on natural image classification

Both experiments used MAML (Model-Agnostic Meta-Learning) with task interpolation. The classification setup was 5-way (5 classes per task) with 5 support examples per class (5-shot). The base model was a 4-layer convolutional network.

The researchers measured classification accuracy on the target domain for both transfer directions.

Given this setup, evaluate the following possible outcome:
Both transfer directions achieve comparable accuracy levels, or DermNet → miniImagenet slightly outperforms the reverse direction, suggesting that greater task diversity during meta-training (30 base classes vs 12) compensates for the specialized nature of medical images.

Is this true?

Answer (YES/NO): NO